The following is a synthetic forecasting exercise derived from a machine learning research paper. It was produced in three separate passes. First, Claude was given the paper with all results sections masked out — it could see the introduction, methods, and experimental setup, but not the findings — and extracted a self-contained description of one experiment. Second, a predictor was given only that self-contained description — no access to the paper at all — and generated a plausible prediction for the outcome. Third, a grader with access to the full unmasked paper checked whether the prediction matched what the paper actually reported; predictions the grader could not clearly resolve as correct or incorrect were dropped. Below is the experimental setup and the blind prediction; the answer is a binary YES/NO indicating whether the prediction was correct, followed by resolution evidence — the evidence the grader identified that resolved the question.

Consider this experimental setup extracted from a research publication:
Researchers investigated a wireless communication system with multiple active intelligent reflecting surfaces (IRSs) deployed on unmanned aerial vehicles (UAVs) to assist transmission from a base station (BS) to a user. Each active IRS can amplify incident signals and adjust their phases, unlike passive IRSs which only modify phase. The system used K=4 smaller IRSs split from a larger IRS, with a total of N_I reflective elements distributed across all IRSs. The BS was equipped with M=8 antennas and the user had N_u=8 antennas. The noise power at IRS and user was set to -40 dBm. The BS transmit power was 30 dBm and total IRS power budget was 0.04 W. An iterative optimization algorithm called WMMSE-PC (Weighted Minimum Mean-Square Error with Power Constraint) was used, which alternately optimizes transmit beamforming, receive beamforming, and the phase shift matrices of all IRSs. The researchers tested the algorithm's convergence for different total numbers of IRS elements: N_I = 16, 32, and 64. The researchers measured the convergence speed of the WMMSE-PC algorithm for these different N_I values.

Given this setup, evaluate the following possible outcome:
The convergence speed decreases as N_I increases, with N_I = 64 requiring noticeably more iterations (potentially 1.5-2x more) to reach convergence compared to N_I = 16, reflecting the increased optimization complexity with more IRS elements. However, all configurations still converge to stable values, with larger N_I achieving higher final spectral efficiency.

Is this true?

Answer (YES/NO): NO